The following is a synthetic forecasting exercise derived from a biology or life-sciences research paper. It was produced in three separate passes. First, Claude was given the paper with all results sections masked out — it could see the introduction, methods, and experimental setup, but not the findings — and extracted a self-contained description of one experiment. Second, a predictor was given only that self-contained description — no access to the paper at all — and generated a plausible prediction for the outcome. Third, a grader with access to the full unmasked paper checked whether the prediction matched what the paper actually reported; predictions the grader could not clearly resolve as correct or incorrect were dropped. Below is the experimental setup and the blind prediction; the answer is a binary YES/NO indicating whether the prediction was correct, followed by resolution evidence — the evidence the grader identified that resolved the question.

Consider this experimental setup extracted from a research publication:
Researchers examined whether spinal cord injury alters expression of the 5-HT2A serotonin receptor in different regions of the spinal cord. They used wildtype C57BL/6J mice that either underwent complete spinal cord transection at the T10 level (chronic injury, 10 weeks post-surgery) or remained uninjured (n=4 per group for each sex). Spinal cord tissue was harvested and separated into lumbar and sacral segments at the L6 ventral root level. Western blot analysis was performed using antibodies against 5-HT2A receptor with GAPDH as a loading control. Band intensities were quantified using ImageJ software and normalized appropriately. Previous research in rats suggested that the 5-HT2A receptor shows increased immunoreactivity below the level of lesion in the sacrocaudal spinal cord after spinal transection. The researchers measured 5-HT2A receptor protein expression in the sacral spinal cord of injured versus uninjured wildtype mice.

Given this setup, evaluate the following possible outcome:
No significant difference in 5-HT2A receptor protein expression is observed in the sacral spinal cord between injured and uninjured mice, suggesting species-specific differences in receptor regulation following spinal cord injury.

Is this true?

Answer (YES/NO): NO